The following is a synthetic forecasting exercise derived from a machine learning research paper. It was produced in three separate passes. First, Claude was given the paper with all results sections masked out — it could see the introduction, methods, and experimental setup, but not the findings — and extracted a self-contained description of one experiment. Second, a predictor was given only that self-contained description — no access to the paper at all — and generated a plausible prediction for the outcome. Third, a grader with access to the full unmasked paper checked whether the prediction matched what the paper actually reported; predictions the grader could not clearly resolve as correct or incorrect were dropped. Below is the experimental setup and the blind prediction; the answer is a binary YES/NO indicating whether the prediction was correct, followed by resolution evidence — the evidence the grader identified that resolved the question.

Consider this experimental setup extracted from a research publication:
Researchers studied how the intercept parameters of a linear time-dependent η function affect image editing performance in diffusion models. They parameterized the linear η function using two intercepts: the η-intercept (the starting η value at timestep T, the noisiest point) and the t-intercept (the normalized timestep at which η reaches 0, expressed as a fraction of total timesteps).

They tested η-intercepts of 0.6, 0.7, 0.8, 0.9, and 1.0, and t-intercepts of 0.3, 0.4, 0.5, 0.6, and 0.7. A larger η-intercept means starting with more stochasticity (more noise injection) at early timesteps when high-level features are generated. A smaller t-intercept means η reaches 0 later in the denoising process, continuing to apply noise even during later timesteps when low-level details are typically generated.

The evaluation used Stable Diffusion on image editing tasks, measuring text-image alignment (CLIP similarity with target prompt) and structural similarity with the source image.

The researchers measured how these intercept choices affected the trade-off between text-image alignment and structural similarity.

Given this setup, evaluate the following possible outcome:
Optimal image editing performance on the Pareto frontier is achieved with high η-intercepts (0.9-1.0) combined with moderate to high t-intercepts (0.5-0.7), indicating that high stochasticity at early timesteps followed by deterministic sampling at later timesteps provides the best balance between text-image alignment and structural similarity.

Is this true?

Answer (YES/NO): NO